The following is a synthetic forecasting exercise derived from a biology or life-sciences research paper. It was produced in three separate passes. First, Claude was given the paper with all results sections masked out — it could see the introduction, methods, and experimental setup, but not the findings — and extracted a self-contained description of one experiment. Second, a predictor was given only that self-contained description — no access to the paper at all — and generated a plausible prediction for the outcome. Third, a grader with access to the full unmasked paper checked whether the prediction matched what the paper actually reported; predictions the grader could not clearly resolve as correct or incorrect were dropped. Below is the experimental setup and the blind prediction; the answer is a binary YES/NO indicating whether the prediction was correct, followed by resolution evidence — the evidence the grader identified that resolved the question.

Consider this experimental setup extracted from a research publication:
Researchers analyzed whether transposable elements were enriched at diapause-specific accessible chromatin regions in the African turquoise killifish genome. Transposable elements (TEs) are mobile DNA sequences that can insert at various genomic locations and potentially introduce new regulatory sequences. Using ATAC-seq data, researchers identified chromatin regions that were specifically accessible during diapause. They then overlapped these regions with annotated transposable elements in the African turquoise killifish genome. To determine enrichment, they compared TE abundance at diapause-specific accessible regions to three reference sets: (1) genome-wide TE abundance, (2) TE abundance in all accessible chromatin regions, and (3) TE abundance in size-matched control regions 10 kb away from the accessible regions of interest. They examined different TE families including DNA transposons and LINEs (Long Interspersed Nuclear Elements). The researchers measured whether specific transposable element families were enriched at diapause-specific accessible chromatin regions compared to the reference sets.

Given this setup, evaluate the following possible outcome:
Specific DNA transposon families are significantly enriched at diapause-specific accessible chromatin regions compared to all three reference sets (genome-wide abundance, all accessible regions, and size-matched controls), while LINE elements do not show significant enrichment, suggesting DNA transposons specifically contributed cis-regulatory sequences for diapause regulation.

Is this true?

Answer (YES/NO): NO